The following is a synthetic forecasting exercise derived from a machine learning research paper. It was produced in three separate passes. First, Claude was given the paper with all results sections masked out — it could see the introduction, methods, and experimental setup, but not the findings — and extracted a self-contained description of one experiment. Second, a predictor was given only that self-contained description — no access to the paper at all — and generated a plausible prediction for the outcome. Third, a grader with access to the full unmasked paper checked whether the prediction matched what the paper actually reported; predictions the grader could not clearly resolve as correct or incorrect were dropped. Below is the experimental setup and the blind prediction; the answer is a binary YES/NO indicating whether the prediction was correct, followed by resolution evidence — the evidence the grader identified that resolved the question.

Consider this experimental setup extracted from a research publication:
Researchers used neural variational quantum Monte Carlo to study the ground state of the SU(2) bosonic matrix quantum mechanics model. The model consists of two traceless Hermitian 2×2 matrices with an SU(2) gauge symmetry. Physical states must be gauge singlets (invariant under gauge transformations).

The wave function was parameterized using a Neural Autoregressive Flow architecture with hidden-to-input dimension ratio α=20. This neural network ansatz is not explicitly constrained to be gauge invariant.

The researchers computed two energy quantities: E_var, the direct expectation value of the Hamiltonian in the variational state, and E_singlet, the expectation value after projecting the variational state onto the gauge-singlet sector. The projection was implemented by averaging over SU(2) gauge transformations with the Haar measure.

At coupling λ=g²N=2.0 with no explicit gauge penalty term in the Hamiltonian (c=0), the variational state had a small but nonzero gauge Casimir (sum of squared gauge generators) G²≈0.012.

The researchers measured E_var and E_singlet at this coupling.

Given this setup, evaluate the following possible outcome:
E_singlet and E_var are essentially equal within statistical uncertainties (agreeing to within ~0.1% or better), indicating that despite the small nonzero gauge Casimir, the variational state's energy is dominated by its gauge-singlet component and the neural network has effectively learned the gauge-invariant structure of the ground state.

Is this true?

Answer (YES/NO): NO